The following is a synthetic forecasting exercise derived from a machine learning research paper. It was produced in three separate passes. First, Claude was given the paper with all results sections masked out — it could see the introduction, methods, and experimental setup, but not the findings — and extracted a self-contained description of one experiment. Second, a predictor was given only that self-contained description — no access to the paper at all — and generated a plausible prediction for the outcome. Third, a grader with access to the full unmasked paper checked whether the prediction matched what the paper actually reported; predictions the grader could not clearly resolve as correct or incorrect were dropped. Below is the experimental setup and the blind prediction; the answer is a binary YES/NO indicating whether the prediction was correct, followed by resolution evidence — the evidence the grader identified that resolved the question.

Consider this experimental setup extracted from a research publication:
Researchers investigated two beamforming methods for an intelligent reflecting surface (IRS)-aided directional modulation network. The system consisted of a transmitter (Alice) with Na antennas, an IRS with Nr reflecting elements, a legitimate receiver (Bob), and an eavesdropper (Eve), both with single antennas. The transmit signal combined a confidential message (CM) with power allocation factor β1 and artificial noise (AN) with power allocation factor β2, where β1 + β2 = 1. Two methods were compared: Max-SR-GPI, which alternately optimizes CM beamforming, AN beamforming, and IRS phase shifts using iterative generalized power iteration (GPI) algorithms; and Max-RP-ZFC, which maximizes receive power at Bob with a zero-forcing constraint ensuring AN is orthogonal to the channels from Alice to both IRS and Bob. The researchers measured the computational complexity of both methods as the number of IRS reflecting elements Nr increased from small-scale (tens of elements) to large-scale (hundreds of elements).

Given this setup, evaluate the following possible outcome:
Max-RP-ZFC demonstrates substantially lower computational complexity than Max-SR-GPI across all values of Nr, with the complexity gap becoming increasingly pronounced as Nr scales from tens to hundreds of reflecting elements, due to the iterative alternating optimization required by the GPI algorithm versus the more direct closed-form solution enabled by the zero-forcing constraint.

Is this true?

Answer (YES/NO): NO